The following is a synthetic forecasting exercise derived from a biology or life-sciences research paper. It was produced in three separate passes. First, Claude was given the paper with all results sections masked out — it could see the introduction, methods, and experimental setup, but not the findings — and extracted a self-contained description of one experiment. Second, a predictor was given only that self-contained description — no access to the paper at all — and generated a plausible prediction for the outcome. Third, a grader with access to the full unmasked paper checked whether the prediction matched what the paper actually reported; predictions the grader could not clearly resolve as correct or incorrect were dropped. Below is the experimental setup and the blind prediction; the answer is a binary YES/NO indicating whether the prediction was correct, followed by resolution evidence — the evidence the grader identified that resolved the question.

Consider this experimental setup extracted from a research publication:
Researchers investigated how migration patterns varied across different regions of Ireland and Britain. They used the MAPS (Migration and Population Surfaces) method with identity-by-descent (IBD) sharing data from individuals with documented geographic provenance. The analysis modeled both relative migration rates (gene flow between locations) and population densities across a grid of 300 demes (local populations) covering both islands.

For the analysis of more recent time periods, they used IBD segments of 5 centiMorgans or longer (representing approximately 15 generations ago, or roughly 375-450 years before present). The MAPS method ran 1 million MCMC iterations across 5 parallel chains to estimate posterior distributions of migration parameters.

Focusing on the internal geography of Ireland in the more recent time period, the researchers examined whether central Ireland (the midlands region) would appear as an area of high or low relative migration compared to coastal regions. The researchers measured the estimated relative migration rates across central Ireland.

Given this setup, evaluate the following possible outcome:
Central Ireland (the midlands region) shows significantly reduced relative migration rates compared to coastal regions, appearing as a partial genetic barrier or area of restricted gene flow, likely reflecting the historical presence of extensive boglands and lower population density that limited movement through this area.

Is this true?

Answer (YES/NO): NO